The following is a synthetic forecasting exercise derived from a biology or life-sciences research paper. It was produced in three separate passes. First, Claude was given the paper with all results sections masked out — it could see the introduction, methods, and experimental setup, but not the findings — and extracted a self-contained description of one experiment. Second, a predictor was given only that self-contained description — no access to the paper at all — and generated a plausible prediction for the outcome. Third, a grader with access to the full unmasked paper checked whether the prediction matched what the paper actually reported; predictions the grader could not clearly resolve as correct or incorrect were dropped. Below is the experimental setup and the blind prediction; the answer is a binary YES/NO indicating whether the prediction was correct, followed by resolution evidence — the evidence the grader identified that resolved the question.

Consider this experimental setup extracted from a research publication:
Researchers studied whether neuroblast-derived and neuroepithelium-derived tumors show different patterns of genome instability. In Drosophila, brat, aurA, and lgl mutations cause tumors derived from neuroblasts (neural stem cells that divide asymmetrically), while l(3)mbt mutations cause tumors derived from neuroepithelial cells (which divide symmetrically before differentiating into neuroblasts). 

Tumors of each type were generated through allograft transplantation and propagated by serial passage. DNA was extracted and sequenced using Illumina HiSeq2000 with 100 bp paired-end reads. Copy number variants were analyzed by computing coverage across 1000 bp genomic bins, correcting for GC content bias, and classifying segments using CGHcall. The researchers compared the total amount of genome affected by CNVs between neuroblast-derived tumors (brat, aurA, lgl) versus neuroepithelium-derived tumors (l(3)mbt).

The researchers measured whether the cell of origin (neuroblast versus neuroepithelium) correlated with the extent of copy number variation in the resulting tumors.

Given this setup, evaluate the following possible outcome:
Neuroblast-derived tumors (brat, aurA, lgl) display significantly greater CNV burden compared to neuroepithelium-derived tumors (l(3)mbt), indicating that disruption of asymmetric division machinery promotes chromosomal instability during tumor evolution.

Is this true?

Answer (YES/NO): NO